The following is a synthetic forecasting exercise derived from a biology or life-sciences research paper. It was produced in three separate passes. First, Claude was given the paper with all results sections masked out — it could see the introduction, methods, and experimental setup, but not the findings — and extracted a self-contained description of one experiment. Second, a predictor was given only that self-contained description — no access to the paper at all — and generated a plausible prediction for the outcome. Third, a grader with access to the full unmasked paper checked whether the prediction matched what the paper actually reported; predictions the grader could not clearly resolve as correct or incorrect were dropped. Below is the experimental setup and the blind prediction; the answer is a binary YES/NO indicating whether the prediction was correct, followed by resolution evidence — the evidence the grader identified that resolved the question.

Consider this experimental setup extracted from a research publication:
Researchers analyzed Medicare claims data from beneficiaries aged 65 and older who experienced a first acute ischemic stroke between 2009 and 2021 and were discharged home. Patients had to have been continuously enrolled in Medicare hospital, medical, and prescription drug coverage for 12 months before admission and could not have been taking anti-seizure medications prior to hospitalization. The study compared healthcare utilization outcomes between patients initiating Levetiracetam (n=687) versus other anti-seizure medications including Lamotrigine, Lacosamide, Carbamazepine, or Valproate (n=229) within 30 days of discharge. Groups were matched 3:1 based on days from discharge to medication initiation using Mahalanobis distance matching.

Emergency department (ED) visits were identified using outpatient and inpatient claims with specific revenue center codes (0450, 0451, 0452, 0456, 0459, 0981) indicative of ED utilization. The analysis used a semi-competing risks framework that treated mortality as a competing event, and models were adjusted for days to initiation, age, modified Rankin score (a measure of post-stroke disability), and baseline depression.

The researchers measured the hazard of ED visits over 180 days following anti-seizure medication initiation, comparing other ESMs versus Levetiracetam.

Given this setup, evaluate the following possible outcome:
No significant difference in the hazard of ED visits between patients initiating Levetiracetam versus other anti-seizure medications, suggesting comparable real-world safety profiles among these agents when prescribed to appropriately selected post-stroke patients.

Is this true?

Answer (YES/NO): YES